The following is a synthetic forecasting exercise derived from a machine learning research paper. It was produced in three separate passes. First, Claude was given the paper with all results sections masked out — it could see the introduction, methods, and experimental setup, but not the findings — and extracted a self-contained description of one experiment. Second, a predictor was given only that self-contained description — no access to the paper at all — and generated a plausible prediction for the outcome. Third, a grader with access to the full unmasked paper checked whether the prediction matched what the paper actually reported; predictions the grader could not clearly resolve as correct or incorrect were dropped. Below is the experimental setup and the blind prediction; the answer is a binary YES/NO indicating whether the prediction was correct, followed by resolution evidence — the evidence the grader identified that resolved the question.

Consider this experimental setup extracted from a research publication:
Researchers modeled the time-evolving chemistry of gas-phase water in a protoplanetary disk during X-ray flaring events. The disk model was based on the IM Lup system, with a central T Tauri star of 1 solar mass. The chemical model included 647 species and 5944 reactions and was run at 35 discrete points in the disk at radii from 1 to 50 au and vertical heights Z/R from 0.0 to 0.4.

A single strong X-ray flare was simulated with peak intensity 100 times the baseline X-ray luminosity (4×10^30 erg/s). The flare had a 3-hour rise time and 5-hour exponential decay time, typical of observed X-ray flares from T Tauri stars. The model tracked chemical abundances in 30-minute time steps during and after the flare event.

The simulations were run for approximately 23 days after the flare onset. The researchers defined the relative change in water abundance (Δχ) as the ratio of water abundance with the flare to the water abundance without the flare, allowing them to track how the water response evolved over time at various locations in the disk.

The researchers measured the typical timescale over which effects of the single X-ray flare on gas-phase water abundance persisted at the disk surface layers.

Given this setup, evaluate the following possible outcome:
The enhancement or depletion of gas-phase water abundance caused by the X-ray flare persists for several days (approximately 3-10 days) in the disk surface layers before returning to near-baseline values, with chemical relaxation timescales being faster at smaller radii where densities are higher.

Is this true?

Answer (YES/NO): NO